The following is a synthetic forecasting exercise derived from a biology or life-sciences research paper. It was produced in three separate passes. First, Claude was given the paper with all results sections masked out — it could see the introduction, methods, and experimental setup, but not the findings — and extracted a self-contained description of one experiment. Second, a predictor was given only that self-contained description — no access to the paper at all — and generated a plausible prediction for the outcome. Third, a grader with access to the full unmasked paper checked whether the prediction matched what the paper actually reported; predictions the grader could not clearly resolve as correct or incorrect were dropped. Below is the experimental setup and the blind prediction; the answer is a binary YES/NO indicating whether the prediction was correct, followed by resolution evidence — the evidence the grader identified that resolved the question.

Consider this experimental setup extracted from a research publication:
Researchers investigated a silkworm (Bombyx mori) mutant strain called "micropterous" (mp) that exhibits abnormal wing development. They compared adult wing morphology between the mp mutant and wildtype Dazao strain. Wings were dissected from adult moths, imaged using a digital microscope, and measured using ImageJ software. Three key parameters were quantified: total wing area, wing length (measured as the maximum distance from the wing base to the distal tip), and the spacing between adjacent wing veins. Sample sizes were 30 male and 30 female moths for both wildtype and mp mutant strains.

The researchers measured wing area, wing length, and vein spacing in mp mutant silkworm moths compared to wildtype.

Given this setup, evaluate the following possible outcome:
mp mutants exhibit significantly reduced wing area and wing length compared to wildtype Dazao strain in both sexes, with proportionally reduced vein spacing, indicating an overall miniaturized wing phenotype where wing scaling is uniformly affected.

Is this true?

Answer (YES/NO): NO